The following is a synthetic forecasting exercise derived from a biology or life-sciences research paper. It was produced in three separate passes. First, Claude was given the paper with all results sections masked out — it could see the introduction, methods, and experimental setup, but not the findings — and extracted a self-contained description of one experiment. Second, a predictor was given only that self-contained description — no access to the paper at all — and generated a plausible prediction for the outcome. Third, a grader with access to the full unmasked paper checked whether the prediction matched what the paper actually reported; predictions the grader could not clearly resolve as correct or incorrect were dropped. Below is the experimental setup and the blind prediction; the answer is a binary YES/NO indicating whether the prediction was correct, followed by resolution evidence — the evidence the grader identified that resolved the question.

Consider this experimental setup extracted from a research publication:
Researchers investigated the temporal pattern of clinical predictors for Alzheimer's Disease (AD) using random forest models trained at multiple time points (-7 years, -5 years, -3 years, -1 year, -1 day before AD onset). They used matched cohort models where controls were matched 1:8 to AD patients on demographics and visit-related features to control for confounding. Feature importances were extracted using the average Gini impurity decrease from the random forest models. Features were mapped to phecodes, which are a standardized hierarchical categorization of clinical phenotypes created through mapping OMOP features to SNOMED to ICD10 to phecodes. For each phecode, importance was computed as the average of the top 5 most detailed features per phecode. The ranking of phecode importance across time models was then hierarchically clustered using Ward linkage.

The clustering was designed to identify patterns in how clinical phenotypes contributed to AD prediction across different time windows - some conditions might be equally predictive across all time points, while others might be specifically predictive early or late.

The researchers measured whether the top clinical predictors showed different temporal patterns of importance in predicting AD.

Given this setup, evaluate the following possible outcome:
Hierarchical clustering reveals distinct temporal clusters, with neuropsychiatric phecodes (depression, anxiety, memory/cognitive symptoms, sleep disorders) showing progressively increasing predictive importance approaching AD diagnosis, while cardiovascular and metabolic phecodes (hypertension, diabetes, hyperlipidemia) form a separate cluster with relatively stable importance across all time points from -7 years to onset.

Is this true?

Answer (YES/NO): NO